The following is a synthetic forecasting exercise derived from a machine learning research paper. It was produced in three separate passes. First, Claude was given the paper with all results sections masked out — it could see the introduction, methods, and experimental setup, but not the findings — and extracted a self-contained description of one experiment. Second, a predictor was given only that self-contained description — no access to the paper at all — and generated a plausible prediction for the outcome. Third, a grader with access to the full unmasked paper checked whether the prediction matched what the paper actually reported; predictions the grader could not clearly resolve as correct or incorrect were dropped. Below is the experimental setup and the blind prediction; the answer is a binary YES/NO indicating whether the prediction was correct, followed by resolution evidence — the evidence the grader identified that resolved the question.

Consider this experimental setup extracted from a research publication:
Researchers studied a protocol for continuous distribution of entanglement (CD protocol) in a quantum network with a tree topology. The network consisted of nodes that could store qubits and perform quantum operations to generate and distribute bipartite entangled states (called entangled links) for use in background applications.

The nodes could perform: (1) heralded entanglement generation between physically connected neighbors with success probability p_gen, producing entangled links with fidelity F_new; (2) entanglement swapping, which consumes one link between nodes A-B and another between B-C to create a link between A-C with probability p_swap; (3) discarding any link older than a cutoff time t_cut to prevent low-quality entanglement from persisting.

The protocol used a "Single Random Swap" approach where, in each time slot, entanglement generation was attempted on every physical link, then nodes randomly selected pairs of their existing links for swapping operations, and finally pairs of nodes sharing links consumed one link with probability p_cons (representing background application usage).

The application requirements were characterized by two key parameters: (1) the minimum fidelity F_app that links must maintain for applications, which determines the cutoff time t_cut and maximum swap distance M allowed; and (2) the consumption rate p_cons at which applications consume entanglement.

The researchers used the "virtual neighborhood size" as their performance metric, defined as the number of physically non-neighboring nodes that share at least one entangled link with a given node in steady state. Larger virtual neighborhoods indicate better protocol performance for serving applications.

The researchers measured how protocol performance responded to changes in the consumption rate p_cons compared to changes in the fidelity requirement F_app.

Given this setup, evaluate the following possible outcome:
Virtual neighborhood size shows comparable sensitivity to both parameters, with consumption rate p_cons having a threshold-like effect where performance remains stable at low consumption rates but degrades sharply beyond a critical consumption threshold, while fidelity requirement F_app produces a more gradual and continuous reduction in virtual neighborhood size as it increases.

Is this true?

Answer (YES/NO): NO